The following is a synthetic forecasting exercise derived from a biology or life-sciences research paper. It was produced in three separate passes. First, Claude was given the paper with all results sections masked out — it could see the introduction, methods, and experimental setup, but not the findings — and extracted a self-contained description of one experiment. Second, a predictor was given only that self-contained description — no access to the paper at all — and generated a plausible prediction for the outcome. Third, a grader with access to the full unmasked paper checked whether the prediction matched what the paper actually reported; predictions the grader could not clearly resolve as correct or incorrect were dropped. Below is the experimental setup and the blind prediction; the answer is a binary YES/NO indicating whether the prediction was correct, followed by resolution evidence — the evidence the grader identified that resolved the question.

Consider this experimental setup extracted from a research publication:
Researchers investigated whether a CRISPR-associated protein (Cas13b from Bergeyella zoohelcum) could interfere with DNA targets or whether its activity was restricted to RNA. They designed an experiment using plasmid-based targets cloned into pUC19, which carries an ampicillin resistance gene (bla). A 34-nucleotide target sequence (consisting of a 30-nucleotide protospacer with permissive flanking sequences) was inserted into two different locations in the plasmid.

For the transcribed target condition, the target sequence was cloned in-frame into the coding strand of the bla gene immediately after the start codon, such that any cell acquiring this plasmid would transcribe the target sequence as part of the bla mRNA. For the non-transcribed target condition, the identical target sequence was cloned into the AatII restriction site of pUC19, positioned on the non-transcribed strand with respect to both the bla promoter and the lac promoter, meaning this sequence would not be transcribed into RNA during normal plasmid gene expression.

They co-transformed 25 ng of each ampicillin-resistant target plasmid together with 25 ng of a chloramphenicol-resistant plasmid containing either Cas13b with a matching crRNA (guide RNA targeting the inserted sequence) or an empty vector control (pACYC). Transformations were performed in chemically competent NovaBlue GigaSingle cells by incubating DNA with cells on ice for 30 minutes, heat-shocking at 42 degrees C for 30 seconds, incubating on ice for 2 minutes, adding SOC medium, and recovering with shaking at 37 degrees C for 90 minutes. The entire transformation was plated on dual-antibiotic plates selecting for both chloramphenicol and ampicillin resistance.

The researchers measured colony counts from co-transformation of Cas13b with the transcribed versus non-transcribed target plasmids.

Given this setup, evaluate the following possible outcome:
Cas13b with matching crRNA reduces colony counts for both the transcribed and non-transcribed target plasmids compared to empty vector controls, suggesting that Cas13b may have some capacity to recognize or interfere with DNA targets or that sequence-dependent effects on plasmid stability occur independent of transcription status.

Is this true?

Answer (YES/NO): NO